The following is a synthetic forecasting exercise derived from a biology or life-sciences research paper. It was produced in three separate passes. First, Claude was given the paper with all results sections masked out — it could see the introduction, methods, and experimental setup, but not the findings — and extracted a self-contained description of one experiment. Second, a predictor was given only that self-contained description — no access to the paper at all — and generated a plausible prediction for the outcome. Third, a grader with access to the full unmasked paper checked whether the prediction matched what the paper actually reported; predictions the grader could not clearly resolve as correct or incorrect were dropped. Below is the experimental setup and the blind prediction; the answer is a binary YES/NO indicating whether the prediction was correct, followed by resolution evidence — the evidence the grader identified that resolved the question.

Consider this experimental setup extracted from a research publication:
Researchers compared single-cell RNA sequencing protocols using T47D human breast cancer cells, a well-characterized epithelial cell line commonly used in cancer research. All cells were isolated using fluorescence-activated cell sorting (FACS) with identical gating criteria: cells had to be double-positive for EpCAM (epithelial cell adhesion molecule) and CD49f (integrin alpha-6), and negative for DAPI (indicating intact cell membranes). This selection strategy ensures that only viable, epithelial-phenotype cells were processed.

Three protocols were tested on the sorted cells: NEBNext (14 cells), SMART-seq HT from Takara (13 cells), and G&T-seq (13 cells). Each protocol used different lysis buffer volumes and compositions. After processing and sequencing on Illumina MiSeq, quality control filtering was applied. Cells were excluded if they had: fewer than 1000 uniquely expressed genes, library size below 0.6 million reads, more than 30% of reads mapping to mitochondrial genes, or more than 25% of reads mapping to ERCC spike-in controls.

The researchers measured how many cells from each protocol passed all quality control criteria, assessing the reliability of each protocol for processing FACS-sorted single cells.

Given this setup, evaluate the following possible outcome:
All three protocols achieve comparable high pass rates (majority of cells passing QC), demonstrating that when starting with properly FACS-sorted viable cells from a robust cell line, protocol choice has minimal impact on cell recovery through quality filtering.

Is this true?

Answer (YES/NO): YES